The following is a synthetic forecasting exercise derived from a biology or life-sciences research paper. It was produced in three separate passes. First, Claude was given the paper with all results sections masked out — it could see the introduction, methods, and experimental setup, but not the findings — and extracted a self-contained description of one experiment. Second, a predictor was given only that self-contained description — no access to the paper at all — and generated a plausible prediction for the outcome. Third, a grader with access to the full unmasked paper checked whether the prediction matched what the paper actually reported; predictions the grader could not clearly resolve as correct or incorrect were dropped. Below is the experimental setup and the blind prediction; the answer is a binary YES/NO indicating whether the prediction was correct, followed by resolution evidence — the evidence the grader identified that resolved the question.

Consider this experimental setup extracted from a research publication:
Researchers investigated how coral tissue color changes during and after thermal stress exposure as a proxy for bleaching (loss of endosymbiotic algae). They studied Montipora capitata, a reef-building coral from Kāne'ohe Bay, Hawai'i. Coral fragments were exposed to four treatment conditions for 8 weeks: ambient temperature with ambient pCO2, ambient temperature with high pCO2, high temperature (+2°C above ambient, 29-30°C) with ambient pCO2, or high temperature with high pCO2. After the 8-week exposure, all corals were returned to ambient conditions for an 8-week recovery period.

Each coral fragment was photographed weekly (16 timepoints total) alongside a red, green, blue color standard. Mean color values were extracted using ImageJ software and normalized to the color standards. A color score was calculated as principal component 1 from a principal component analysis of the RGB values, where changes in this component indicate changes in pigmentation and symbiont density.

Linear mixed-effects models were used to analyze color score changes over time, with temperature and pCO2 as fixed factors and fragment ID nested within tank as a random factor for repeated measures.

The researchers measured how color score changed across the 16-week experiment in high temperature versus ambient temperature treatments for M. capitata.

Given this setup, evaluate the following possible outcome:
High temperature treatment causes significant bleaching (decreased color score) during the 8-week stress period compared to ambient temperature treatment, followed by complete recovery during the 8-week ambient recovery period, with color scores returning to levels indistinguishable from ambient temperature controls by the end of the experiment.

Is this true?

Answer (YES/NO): YES